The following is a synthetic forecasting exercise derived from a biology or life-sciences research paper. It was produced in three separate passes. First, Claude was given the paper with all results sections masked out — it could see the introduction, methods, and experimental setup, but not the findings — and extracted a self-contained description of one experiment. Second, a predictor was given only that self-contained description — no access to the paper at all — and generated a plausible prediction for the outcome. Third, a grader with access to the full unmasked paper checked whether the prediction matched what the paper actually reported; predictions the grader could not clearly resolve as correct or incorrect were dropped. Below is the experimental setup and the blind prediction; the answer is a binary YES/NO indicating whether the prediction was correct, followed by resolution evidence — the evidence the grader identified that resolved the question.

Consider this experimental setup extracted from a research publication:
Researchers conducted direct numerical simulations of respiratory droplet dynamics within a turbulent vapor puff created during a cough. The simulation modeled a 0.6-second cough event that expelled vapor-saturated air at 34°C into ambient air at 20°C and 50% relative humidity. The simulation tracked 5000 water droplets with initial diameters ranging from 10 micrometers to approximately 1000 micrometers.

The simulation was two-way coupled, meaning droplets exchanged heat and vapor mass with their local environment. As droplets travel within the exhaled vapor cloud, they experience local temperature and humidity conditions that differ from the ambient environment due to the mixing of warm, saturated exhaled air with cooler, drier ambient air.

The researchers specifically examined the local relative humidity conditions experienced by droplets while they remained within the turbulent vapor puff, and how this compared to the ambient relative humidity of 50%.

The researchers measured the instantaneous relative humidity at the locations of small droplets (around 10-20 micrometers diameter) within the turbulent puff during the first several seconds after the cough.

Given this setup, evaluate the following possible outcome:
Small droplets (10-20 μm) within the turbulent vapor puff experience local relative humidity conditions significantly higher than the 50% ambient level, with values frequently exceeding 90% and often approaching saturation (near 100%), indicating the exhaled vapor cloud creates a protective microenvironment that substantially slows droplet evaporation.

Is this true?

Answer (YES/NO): YES